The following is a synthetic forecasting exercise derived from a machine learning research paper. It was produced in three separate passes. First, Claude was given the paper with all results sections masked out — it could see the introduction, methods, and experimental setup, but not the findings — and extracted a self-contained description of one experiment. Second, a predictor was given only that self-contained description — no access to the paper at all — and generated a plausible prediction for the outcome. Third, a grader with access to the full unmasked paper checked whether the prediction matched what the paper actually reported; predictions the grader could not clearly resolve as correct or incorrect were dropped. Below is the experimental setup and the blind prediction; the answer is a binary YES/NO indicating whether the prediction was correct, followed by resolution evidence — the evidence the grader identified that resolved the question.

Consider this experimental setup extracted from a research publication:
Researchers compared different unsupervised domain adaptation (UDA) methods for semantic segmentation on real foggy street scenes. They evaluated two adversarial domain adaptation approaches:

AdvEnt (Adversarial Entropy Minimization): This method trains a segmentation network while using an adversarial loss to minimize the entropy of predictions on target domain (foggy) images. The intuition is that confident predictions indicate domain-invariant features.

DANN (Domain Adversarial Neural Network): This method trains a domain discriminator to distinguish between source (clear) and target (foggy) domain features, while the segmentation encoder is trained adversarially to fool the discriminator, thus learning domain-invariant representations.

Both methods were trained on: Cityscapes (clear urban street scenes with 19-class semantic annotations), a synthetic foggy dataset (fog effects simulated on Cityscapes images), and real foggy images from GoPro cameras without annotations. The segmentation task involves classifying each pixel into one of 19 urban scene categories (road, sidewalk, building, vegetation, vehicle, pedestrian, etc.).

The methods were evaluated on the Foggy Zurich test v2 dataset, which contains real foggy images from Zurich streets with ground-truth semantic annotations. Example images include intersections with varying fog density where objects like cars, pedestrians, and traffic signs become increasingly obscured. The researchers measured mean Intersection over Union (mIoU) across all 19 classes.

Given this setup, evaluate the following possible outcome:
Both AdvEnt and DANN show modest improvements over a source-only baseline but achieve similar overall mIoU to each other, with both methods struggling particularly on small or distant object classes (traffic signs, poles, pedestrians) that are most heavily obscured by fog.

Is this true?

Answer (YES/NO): NO